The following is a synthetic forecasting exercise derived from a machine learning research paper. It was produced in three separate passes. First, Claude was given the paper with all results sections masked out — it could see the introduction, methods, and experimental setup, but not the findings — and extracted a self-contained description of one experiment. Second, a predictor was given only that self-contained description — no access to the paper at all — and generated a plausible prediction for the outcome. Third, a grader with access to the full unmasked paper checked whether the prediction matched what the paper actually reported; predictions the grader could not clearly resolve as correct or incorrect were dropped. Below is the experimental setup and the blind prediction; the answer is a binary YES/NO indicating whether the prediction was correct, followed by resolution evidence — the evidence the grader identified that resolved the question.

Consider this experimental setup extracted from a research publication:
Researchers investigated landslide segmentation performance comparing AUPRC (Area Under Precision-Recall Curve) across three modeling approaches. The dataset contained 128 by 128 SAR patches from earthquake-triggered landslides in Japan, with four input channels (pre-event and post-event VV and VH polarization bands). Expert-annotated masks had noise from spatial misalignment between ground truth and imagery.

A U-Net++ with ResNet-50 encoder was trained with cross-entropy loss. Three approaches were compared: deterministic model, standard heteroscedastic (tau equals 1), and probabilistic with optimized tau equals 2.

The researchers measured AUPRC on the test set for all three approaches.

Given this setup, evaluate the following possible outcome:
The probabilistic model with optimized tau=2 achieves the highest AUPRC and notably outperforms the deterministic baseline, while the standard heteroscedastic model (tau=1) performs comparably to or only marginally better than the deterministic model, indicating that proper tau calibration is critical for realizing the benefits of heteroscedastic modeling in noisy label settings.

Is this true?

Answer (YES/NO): NO